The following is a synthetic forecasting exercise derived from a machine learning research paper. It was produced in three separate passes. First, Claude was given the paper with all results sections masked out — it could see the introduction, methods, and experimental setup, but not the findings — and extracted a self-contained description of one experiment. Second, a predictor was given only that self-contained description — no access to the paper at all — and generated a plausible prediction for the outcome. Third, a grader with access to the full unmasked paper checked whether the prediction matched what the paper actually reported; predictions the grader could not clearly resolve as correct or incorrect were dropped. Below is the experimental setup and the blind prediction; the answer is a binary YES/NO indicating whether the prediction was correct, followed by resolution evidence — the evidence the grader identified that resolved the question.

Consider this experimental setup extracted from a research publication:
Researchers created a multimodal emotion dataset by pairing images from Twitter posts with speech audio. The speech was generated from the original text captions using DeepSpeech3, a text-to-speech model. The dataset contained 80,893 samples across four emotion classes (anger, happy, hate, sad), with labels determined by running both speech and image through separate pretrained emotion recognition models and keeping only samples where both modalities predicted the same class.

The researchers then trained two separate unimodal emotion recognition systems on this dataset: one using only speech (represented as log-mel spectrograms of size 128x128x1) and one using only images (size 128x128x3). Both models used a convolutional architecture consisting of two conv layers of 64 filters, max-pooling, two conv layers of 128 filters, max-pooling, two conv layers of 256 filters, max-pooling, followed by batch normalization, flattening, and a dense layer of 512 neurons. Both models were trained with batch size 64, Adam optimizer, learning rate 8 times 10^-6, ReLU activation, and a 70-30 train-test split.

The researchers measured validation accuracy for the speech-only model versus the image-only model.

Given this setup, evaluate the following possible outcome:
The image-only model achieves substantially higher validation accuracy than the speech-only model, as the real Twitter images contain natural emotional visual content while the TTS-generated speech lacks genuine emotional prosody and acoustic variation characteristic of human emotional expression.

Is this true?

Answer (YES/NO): YES